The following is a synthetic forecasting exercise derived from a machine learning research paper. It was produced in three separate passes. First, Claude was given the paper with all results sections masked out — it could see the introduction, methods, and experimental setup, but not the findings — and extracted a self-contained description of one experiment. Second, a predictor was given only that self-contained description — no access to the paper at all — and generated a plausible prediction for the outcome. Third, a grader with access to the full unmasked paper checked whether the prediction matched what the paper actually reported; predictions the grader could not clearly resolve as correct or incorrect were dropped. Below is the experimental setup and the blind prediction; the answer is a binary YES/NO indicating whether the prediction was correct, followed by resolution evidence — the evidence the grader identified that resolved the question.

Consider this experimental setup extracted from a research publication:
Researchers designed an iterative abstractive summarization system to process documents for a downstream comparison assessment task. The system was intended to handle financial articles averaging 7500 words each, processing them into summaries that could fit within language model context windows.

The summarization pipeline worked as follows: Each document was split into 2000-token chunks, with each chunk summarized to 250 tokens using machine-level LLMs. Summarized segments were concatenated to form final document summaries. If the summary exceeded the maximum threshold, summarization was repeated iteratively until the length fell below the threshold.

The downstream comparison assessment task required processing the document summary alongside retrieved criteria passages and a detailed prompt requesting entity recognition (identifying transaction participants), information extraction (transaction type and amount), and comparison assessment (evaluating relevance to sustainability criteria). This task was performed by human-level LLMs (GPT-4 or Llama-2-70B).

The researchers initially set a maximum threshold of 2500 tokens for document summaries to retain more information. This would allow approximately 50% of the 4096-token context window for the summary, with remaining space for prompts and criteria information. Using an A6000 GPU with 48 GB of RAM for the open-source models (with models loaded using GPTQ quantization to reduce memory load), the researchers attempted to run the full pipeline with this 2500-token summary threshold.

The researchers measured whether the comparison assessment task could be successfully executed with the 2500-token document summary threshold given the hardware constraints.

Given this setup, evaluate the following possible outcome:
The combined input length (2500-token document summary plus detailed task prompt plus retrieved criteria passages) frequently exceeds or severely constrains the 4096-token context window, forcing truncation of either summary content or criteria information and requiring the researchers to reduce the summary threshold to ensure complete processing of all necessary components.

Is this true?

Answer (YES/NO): NO